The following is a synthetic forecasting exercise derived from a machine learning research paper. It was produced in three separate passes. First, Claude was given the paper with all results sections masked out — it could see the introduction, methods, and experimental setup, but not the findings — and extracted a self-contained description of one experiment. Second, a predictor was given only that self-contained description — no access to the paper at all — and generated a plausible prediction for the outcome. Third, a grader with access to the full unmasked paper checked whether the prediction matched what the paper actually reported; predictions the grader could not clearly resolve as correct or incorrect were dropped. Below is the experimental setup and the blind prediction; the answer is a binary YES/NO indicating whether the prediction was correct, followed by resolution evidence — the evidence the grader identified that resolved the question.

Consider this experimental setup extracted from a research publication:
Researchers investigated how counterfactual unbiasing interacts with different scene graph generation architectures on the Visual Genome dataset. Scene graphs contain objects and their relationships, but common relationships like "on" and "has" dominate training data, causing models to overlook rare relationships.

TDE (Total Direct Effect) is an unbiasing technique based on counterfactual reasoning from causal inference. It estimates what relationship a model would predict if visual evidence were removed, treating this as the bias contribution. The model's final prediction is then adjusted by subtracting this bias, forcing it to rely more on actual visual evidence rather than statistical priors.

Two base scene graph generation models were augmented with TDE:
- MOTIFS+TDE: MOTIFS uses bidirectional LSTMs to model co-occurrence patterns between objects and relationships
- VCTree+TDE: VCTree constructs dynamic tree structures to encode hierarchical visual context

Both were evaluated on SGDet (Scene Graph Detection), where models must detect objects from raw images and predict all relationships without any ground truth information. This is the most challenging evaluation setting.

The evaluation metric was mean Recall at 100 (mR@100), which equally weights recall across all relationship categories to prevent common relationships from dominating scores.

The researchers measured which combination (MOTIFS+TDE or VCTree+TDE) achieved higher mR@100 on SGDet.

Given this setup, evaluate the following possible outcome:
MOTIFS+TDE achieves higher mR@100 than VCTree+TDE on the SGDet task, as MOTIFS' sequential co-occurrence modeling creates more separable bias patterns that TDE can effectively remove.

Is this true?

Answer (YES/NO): NO